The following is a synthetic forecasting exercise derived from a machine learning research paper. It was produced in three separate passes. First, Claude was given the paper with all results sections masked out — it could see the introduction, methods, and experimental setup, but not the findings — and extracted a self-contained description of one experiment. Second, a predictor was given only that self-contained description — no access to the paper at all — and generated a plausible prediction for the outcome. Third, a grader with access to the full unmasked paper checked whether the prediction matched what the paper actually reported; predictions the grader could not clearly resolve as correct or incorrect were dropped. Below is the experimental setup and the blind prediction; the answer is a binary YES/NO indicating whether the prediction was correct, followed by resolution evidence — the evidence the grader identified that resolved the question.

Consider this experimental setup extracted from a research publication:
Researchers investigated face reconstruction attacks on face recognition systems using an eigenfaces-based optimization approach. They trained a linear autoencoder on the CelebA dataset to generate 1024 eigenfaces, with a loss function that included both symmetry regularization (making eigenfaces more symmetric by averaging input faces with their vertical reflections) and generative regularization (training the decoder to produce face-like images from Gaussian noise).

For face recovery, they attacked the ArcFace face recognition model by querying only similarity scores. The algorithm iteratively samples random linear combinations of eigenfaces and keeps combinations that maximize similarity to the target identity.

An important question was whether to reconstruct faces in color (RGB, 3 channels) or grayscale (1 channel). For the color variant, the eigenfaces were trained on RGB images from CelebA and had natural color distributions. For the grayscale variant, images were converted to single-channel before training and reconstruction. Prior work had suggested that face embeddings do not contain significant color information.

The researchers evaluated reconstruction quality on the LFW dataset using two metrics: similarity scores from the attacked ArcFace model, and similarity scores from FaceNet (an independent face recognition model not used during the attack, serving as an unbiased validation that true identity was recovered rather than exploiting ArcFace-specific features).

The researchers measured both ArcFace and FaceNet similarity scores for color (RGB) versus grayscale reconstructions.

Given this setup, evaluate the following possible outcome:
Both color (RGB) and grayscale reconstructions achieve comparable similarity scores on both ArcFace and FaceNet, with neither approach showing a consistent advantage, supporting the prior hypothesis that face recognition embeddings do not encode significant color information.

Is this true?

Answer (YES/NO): NO